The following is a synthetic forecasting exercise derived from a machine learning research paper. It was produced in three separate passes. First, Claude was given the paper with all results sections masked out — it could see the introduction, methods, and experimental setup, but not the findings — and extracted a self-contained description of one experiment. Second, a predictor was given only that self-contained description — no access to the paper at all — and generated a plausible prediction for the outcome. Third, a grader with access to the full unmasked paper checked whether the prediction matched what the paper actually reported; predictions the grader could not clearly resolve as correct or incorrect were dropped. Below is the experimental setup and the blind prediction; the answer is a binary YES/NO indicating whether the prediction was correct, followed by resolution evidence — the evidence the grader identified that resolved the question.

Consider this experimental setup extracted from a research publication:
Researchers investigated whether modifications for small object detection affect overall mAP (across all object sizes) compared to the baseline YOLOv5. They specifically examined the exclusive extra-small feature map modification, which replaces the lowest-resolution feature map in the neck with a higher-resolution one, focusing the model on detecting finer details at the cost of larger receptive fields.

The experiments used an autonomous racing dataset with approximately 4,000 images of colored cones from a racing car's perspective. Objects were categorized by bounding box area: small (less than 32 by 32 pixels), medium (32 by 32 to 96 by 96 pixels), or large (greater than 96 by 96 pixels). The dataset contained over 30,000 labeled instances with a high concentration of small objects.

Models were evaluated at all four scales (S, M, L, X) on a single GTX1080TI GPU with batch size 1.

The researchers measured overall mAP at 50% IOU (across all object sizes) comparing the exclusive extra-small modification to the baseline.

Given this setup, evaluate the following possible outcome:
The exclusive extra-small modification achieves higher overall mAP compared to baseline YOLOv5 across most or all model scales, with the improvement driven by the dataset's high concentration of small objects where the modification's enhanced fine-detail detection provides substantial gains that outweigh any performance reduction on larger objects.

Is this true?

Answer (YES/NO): YES